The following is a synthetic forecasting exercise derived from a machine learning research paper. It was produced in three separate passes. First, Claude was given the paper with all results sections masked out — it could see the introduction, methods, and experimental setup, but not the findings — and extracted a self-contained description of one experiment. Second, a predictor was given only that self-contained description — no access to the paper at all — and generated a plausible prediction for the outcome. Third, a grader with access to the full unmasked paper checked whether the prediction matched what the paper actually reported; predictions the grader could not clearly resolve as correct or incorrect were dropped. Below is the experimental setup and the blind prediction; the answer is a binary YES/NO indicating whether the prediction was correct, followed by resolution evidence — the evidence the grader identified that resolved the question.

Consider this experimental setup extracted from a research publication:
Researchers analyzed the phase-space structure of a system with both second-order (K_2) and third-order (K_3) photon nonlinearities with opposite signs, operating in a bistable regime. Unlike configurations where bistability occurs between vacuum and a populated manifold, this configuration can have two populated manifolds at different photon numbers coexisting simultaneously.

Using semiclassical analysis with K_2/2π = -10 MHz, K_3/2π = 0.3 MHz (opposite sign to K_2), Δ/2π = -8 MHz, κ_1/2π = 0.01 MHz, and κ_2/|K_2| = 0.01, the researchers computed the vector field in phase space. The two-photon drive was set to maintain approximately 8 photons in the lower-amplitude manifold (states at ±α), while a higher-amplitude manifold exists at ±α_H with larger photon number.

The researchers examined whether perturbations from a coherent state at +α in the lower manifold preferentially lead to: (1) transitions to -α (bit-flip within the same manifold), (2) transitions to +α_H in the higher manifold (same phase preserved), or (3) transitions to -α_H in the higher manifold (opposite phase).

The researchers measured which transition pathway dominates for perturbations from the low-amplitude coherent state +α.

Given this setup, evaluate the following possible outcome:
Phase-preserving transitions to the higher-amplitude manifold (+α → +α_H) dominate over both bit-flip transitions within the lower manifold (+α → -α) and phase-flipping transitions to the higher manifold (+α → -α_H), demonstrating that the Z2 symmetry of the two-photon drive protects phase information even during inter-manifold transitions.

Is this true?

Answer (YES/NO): YES